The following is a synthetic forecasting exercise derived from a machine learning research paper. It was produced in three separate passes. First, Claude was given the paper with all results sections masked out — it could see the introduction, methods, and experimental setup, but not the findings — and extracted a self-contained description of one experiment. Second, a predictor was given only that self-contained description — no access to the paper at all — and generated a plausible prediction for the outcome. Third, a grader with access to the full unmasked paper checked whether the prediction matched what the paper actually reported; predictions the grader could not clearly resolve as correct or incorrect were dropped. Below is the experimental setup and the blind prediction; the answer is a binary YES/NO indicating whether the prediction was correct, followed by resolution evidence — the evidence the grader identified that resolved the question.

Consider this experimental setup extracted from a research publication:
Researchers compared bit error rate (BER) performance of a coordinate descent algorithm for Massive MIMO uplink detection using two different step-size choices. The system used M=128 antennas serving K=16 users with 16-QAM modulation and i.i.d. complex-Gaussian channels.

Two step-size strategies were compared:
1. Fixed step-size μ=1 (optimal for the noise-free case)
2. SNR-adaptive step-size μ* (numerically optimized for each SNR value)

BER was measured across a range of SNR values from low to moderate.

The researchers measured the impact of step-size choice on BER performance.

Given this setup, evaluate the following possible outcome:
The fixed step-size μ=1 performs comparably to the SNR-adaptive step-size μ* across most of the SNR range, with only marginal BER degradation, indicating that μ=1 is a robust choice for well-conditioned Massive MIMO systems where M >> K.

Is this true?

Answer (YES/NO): NO